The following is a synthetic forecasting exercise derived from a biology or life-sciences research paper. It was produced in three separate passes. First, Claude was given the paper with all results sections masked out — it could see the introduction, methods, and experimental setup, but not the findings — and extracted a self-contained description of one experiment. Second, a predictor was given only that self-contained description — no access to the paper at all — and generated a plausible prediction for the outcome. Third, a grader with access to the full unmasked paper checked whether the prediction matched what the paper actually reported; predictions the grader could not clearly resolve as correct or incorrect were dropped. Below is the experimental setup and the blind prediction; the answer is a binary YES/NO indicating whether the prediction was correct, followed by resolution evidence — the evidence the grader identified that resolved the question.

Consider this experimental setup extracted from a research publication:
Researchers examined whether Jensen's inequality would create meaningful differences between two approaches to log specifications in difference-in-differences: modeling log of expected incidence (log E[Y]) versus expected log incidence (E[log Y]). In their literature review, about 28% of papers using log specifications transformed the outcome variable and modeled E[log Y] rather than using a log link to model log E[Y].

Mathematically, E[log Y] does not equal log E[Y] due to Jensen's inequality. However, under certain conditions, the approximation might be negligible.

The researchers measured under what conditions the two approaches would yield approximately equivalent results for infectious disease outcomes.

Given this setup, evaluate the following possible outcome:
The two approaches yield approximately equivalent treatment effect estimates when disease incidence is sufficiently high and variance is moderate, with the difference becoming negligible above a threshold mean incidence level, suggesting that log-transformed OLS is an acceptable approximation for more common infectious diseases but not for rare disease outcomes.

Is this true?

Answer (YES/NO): NO